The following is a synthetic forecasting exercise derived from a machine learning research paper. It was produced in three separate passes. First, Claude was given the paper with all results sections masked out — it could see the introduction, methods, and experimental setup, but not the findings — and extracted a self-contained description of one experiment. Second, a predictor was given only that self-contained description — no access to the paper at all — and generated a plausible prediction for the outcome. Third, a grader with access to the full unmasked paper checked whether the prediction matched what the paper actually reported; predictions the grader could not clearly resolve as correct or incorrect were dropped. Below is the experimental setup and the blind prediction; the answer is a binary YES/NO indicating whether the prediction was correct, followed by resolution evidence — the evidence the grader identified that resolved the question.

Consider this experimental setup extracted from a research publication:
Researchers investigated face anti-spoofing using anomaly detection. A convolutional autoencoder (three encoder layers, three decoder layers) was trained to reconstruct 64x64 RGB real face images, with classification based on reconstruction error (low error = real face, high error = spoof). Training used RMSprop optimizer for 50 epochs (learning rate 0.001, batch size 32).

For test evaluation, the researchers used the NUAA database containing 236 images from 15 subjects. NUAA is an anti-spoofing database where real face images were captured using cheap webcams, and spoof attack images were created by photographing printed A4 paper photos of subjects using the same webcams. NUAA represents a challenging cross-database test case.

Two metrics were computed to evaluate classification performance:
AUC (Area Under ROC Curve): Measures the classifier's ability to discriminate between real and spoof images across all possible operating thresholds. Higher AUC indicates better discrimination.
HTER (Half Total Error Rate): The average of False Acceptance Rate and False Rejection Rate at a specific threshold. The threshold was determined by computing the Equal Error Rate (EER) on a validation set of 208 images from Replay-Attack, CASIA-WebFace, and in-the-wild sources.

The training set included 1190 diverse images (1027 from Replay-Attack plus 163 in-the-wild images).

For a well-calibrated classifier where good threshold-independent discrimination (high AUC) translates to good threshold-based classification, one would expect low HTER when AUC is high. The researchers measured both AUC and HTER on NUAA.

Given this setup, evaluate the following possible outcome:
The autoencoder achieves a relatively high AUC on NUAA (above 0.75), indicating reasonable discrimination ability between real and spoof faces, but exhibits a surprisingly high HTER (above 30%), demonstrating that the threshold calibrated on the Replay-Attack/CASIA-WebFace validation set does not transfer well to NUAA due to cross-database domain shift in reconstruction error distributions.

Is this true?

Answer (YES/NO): NO